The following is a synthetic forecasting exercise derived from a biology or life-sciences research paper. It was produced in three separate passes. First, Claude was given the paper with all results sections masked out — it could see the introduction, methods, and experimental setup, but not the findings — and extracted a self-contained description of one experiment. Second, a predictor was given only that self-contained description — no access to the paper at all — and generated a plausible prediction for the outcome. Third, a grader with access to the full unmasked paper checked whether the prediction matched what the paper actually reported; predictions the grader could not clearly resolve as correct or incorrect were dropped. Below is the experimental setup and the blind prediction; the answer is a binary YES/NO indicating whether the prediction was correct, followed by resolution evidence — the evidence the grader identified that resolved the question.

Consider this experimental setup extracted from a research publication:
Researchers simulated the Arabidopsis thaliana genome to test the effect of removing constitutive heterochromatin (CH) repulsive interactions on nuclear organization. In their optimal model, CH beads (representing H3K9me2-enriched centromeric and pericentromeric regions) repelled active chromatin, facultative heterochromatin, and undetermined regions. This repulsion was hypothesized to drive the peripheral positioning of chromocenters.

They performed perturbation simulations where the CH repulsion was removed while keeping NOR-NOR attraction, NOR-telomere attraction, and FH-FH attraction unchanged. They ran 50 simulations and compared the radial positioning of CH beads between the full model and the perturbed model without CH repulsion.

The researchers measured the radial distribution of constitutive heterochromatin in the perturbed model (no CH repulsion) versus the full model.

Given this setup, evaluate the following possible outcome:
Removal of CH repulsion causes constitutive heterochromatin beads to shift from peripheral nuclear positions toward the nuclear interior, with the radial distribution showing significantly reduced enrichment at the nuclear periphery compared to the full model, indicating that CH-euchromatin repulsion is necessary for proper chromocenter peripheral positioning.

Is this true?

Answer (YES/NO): YES